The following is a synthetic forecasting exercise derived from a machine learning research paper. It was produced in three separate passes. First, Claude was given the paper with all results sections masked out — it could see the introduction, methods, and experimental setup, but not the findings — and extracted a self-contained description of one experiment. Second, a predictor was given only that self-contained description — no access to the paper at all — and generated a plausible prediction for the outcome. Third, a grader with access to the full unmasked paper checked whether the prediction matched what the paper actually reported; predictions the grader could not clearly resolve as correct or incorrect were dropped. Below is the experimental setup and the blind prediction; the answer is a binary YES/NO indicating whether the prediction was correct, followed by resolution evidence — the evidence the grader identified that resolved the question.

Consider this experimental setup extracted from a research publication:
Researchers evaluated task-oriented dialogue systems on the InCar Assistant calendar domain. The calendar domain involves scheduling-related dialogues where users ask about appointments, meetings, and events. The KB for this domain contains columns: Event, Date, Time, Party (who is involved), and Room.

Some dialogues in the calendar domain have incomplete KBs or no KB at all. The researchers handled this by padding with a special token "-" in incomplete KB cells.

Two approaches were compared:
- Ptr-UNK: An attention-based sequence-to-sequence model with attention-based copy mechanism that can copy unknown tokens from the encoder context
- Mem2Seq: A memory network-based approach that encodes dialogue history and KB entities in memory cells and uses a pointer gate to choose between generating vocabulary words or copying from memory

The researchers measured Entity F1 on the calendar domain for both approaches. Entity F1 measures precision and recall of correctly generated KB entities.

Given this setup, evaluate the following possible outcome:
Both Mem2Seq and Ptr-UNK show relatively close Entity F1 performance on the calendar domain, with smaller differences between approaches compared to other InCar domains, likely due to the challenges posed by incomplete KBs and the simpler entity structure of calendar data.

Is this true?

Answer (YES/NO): NO